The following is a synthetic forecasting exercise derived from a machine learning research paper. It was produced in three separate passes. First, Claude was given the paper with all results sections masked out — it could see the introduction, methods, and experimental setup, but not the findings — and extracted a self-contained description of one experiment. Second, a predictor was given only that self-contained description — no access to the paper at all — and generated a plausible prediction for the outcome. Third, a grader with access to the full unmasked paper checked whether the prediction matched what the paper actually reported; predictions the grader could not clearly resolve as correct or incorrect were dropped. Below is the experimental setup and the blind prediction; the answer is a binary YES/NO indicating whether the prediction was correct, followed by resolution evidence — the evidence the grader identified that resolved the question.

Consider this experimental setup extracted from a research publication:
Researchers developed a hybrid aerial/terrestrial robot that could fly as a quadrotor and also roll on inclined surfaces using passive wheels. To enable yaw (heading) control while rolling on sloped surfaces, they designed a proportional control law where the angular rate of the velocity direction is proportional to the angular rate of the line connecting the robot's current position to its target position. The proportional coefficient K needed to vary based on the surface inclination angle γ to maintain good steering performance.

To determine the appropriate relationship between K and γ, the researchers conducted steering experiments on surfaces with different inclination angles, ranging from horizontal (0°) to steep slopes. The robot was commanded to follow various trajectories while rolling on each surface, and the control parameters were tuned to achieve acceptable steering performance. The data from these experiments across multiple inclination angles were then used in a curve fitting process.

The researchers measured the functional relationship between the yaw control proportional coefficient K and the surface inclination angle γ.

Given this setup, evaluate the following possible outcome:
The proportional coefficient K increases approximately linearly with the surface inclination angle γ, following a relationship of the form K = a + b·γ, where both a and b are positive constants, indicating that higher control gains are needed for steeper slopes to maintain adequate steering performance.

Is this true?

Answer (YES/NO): YES